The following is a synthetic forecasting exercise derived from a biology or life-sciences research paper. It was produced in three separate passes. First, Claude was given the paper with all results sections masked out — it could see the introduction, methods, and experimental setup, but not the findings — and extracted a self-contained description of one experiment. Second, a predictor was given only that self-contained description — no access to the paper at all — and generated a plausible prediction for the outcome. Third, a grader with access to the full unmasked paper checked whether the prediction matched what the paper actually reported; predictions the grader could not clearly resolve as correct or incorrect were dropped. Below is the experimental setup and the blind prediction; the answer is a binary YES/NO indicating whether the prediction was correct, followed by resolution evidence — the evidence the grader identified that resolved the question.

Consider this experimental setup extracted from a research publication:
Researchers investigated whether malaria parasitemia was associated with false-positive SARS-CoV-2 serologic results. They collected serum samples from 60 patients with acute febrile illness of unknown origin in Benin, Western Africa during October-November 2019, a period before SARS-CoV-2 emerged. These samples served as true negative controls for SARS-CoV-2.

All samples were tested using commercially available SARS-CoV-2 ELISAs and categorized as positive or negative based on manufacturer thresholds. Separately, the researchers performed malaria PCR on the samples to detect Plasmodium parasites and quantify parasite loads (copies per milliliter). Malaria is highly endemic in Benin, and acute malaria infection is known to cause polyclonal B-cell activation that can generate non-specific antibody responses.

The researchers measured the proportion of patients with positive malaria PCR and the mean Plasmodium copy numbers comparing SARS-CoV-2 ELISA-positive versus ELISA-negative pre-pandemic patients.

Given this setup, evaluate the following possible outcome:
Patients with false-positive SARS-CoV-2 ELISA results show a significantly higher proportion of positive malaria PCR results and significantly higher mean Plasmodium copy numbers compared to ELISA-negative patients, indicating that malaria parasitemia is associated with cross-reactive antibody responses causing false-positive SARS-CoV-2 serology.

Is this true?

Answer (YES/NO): NO